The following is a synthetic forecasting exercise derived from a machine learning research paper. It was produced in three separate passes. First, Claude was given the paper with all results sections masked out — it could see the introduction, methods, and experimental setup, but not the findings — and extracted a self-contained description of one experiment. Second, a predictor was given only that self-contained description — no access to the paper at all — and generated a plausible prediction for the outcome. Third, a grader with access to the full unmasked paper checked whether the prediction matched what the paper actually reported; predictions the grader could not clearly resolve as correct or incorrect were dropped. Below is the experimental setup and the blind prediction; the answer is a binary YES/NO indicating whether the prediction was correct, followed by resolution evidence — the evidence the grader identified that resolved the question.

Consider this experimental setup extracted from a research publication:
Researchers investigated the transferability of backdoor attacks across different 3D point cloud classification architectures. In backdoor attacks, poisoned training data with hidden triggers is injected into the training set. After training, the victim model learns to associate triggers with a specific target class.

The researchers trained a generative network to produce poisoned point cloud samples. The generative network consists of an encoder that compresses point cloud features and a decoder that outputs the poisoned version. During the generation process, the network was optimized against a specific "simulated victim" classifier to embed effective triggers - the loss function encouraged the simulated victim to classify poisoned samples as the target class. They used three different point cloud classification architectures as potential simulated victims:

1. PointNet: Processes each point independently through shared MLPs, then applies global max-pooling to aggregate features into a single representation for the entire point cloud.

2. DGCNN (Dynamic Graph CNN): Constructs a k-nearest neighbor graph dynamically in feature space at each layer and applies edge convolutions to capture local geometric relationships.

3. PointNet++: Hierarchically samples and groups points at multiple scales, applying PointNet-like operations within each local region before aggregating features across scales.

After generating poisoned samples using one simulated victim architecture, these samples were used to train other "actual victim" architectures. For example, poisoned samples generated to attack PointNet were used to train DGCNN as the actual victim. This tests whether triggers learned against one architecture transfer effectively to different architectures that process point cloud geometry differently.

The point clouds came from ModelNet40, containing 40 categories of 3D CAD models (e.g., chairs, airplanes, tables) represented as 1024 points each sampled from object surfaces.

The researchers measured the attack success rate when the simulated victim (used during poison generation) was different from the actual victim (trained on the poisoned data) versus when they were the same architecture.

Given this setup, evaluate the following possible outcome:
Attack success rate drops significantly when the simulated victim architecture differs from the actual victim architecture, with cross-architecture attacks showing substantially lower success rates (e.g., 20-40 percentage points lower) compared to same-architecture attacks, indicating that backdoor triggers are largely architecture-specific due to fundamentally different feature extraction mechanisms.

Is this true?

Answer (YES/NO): NO